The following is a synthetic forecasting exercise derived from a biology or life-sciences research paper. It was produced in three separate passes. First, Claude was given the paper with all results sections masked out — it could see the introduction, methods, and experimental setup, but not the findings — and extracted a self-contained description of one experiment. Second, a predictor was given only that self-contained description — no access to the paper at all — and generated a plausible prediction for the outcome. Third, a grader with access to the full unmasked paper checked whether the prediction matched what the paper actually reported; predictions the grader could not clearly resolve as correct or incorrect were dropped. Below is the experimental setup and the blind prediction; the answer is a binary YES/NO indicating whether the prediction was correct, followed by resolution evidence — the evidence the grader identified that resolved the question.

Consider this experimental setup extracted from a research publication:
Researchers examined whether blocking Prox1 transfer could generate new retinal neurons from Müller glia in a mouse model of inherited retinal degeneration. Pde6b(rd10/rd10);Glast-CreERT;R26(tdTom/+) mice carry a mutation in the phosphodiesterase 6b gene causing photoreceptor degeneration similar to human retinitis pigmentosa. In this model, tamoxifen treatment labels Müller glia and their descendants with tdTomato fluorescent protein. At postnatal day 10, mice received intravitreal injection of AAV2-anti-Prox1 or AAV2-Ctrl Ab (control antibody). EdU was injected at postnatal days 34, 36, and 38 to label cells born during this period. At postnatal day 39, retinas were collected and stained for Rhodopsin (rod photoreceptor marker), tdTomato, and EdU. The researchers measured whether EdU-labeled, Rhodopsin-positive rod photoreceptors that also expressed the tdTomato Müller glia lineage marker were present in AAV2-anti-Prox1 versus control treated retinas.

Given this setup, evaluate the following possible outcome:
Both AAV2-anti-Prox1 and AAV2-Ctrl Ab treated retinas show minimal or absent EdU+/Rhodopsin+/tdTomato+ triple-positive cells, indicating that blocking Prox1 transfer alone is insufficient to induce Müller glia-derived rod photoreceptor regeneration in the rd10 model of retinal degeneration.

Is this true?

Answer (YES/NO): NO